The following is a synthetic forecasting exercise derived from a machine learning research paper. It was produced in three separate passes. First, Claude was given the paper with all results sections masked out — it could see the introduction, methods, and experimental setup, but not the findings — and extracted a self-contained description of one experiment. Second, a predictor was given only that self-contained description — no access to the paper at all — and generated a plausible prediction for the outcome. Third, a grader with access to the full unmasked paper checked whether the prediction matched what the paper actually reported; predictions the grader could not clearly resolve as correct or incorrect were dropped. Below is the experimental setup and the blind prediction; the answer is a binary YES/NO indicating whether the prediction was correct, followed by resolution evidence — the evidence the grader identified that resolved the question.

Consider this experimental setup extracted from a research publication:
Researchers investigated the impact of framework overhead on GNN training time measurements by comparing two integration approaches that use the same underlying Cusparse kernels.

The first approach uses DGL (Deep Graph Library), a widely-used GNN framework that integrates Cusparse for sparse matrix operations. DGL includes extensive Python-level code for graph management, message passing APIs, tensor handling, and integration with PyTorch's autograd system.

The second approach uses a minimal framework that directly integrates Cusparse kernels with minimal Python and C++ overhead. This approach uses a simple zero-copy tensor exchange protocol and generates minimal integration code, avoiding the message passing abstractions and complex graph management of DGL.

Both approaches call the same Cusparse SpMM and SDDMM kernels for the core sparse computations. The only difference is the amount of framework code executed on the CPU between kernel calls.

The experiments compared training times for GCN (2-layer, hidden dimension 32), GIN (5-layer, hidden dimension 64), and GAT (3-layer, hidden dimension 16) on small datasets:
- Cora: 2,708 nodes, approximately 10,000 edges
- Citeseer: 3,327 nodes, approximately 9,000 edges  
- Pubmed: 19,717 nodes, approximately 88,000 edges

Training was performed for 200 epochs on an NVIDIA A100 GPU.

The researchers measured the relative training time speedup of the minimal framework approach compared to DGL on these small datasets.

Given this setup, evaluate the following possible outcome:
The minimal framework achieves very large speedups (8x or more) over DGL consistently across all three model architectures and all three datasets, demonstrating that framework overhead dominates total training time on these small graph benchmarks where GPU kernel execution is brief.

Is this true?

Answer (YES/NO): NO